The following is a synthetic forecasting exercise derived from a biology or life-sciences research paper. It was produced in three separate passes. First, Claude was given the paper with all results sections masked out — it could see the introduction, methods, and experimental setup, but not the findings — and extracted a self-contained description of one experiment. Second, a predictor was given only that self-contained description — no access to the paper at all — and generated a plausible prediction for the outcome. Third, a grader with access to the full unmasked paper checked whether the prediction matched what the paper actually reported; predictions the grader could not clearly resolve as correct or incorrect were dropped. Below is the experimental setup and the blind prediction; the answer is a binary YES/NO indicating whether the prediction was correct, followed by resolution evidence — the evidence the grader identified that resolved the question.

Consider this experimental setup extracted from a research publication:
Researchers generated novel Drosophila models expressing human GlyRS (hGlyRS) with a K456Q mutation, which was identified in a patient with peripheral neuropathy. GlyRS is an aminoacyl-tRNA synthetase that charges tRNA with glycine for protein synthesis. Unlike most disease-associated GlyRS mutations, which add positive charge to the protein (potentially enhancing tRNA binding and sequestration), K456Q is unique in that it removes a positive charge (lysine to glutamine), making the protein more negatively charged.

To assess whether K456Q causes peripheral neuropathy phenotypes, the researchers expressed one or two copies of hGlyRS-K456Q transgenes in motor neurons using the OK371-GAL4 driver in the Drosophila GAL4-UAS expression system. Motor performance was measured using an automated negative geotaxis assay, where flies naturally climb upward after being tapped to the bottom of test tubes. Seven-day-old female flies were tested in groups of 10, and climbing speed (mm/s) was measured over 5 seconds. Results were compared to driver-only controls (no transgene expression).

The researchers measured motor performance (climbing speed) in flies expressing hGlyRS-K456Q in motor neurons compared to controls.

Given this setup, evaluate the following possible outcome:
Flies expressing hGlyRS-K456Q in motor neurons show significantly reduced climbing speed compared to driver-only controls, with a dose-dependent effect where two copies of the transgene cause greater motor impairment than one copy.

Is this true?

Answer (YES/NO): NO